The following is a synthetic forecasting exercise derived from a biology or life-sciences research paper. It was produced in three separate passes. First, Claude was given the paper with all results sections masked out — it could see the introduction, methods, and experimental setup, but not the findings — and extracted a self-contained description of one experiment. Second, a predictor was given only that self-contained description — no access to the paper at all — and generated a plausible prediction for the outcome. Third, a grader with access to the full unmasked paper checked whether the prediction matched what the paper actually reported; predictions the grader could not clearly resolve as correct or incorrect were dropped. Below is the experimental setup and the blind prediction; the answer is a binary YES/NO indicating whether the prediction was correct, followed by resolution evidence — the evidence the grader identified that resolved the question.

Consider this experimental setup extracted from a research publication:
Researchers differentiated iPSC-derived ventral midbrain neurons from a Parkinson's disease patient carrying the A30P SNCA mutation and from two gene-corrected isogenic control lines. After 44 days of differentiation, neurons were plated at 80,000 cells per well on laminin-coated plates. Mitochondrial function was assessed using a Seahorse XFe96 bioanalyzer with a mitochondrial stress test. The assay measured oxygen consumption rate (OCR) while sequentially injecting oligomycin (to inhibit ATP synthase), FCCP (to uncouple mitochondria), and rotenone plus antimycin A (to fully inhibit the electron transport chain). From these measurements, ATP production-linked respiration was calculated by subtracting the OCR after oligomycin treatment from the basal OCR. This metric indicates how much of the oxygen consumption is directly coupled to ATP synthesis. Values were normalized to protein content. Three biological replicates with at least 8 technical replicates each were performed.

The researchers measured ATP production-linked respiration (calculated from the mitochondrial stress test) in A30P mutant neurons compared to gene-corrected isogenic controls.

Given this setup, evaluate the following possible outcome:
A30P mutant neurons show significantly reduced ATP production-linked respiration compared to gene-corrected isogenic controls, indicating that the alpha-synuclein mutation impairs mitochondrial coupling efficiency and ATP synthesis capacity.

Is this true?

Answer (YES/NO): YES